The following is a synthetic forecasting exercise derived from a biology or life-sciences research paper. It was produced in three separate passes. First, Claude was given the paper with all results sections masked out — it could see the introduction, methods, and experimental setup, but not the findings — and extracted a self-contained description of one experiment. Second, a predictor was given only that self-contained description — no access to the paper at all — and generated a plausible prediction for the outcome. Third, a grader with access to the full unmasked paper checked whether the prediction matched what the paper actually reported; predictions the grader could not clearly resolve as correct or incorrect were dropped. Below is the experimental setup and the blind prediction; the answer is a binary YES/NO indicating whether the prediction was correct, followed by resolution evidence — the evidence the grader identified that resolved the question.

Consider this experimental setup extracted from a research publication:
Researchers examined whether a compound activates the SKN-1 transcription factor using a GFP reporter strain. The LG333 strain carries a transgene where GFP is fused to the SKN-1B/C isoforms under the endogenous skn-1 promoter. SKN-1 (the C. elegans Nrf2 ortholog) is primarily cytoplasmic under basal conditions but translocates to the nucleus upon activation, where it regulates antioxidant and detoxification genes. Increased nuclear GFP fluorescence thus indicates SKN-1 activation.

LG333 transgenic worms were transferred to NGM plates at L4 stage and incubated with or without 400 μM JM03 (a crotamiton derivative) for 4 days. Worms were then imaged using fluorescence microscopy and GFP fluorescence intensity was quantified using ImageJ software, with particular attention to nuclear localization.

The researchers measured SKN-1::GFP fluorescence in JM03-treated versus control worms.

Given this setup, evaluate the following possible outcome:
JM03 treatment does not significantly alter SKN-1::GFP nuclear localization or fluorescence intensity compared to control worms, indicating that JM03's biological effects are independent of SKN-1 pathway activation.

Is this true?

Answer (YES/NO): NO